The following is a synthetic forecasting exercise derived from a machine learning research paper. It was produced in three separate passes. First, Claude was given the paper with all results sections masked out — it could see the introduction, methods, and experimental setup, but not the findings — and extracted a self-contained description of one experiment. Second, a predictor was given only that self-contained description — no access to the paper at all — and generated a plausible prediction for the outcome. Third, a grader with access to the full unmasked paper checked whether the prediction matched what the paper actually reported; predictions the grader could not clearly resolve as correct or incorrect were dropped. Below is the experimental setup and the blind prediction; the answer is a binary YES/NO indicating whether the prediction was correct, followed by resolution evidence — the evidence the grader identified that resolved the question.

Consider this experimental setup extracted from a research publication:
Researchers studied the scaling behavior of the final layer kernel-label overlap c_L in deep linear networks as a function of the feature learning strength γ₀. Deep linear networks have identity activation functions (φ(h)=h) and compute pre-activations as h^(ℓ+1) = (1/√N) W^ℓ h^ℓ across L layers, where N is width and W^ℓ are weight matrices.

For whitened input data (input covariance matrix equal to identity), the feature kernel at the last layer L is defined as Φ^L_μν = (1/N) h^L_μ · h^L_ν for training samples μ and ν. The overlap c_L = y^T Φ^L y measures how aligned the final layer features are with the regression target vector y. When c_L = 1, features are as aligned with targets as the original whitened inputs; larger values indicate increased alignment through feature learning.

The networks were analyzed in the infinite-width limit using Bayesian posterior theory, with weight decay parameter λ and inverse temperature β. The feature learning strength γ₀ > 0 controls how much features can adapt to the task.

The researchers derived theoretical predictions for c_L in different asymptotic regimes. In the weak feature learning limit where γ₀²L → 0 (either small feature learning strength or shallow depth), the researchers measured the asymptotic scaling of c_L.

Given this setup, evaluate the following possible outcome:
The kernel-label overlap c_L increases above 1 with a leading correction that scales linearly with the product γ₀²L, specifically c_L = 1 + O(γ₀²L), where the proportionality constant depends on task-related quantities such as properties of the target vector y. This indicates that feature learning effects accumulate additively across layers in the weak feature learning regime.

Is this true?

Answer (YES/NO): NO